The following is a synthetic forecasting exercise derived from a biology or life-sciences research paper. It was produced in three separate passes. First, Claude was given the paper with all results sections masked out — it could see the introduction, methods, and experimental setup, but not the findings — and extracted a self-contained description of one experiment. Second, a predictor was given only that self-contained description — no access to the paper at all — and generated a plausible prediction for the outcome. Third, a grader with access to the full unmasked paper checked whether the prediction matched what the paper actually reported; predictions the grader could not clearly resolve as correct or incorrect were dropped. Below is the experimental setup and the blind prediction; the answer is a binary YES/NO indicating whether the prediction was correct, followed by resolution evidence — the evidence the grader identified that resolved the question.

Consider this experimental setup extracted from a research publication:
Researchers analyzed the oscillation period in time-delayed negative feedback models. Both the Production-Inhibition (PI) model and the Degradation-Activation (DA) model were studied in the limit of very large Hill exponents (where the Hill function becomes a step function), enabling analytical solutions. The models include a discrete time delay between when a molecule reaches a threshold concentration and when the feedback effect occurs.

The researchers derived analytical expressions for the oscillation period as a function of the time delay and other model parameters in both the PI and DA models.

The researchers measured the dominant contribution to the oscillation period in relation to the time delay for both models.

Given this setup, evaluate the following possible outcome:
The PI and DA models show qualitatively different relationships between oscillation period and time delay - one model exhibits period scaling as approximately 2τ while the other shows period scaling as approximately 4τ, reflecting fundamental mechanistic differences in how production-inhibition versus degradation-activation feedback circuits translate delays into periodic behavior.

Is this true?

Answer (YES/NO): NO